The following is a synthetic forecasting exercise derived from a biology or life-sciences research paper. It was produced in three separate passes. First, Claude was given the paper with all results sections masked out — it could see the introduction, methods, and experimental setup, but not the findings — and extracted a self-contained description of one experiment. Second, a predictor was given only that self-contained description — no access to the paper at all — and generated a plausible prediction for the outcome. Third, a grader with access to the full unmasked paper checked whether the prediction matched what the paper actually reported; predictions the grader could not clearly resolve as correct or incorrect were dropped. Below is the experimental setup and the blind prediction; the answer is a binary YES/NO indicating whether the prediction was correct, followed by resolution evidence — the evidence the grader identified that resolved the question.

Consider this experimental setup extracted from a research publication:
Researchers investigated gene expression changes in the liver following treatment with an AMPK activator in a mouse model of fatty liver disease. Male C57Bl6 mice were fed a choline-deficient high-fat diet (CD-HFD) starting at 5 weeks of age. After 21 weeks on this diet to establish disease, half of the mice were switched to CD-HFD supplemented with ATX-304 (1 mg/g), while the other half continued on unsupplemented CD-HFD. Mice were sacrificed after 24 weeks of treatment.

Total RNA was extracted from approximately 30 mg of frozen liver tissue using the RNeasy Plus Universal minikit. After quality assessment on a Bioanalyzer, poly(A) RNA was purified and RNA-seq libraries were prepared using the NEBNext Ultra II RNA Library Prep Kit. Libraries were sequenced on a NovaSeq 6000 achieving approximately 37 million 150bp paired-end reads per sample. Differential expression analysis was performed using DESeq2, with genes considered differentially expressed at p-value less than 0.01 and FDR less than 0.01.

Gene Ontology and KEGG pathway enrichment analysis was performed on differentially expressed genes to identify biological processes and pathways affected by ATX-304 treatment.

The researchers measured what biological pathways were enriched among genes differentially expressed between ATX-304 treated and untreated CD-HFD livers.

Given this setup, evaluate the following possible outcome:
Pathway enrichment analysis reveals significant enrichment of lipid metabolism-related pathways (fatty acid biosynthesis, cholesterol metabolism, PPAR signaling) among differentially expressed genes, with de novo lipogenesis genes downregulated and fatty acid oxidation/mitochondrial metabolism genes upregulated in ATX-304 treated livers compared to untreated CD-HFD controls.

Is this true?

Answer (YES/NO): YES